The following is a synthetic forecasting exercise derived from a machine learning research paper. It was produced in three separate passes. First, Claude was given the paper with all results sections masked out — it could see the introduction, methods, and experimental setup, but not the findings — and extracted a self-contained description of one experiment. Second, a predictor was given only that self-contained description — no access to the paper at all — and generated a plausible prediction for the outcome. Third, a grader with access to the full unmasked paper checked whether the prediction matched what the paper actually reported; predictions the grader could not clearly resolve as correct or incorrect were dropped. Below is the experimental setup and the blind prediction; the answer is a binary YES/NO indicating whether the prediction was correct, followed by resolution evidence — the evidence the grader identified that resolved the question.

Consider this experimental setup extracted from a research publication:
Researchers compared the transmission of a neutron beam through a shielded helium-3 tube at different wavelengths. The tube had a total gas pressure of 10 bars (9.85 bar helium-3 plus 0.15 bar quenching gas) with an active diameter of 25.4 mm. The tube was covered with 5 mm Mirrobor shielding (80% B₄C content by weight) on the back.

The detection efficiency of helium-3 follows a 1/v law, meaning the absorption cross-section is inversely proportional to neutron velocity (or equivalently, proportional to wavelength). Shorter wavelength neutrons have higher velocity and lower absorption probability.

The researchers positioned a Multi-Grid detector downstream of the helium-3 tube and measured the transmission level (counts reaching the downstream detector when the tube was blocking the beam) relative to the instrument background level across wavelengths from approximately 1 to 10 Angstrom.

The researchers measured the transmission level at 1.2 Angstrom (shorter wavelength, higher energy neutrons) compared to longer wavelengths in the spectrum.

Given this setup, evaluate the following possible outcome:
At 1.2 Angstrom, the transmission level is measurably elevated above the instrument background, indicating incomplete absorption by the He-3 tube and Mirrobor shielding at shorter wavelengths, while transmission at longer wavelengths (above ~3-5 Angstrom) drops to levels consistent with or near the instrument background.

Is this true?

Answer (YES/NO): YES